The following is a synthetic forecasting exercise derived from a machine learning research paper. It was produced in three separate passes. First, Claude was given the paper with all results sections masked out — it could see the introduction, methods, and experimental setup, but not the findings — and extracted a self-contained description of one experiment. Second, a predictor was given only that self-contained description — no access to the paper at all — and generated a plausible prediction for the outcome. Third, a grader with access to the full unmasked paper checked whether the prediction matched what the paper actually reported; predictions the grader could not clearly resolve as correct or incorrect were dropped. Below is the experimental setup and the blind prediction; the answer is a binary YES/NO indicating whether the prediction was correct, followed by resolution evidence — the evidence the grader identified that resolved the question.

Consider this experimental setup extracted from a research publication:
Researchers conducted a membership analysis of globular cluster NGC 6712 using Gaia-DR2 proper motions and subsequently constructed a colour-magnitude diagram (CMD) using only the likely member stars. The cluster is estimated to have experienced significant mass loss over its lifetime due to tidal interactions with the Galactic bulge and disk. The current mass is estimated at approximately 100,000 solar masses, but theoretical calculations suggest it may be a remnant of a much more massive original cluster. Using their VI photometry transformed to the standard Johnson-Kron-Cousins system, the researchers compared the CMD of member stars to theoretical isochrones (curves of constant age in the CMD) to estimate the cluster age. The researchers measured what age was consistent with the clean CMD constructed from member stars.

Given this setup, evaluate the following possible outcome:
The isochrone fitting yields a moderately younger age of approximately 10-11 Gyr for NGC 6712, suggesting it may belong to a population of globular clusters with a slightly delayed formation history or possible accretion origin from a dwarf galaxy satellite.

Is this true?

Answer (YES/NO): NO